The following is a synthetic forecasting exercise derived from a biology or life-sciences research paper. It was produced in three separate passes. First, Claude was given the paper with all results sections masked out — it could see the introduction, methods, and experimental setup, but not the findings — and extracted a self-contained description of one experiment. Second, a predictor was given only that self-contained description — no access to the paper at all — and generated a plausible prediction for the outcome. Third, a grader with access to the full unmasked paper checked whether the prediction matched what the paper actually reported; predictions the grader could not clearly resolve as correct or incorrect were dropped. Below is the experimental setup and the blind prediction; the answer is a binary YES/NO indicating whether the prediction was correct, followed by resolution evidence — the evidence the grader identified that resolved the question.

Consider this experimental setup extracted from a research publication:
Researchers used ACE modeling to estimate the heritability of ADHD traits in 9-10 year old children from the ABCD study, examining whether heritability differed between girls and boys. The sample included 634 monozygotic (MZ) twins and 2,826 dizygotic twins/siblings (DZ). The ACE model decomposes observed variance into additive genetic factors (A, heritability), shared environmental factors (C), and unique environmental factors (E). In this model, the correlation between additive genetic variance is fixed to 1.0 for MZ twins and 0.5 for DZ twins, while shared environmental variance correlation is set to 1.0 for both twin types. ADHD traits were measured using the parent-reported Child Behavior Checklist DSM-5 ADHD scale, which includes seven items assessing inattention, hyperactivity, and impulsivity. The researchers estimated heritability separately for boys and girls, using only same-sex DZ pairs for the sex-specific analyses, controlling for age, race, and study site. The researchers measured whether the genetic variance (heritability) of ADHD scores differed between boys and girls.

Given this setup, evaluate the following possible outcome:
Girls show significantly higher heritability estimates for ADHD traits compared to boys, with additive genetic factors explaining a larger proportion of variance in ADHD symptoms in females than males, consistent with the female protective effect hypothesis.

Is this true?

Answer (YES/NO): NO